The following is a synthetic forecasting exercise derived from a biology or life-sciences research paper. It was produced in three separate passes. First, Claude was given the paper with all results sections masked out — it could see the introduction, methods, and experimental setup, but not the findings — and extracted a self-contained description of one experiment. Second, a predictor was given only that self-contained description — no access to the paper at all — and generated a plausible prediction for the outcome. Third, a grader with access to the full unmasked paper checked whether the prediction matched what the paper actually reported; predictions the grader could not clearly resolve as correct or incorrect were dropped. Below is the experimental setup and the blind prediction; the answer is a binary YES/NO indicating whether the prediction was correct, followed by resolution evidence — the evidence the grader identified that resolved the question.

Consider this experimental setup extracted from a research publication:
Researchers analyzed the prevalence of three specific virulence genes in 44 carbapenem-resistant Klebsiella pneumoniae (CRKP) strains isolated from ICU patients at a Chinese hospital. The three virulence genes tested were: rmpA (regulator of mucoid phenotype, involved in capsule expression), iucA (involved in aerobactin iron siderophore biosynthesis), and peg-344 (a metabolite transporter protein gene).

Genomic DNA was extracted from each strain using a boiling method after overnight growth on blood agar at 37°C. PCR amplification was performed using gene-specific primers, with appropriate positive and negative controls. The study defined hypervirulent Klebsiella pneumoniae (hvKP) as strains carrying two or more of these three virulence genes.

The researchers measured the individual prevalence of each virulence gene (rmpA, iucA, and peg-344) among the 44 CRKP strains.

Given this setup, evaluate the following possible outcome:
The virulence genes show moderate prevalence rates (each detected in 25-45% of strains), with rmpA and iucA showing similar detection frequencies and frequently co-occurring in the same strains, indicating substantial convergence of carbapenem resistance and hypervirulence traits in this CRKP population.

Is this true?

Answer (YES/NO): NO